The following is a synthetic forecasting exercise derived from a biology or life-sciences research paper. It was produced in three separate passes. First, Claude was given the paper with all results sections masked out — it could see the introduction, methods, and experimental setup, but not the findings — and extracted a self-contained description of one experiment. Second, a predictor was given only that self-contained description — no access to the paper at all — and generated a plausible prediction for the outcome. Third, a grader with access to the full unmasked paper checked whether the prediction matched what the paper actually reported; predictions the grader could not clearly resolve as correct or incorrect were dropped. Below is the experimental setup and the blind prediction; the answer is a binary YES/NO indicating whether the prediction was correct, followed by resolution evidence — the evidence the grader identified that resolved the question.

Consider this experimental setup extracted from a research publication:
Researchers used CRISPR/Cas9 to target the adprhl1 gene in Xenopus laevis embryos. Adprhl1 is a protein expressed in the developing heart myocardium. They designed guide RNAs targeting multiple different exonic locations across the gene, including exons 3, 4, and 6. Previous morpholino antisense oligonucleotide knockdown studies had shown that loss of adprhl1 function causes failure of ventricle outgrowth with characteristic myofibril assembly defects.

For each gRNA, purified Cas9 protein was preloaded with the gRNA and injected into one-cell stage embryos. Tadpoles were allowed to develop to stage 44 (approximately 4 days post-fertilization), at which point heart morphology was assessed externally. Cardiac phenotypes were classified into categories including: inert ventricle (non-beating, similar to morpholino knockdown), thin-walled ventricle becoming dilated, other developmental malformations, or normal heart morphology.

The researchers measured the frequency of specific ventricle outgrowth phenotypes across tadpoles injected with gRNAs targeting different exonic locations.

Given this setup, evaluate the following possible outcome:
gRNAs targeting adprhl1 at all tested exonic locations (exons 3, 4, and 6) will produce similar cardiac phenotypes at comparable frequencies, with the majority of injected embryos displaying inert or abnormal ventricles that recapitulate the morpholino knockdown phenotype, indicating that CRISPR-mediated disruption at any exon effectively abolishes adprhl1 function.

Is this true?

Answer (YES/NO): NO